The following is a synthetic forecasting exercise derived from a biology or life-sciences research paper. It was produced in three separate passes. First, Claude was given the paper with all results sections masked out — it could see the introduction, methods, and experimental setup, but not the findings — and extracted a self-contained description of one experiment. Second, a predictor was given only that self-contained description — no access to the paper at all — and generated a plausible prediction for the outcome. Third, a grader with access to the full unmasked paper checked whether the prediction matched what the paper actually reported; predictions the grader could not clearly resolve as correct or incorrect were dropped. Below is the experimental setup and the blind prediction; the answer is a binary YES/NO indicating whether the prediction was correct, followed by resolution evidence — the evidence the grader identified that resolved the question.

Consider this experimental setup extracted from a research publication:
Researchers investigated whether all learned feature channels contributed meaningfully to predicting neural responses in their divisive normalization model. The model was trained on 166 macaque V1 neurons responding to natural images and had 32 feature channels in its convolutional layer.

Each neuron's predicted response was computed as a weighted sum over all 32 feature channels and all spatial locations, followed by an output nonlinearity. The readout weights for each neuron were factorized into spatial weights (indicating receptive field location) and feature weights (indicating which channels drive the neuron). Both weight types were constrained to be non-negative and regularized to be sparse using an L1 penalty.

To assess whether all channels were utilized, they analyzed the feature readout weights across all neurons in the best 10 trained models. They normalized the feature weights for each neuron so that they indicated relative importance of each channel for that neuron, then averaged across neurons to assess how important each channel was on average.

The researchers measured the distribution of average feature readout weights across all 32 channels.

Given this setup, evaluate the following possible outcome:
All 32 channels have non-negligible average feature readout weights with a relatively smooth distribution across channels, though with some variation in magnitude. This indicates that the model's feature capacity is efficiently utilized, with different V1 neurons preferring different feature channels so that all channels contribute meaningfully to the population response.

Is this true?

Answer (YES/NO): YES